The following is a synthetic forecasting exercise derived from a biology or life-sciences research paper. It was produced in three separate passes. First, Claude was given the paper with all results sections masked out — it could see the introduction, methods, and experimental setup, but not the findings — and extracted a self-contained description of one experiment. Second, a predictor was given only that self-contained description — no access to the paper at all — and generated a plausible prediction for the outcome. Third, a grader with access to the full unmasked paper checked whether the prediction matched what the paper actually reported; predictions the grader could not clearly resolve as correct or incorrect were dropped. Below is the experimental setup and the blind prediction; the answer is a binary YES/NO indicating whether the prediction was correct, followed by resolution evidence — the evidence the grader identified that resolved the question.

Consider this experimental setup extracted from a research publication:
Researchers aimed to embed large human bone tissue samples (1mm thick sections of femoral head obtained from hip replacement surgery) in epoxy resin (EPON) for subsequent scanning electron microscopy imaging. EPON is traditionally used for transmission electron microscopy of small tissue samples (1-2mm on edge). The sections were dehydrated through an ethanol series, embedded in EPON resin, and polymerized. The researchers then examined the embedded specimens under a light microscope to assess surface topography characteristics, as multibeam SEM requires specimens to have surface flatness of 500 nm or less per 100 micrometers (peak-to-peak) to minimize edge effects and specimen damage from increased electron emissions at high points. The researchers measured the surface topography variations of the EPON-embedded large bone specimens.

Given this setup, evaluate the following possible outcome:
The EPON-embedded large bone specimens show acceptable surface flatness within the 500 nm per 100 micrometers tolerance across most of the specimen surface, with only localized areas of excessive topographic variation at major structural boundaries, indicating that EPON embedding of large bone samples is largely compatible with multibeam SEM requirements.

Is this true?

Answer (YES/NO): NO